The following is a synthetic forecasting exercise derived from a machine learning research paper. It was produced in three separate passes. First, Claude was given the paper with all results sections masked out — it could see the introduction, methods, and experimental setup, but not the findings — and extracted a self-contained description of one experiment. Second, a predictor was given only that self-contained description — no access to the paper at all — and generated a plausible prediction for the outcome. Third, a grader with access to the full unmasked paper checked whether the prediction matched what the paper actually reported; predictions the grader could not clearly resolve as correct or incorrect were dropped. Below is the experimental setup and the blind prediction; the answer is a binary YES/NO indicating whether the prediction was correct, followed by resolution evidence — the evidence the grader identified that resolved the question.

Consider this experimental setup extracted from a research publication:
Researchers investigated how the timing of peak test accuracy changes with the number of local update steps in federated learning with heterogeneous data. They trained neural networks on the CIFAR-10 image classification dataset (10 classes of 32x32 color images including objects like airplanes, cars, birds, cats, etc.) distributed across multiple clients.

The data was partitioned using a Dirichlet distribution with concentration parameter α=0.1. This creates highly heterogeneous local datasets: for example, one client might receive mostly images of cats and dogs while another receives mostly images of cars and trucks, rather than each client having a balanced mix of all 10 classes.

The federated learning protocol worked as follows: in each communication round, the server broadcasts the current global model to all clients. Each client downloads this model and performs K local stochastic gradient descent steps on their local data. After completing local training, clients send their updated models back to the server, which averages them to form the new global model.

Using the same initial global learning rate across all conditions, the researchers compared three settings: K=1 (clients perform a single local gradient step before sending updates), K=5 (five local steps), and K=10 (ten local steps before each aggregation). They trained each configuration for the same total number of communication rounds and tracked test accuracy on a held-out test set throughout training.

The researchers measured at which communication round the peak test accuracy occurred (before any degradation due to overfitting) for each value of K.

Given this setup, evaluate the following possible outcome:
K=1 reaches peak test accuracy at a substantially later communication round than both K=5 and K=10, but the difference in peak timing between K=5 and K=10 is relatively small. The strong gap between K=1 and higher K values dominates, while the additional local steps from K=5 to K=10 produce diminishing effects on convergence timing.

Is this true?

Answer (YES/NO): NO